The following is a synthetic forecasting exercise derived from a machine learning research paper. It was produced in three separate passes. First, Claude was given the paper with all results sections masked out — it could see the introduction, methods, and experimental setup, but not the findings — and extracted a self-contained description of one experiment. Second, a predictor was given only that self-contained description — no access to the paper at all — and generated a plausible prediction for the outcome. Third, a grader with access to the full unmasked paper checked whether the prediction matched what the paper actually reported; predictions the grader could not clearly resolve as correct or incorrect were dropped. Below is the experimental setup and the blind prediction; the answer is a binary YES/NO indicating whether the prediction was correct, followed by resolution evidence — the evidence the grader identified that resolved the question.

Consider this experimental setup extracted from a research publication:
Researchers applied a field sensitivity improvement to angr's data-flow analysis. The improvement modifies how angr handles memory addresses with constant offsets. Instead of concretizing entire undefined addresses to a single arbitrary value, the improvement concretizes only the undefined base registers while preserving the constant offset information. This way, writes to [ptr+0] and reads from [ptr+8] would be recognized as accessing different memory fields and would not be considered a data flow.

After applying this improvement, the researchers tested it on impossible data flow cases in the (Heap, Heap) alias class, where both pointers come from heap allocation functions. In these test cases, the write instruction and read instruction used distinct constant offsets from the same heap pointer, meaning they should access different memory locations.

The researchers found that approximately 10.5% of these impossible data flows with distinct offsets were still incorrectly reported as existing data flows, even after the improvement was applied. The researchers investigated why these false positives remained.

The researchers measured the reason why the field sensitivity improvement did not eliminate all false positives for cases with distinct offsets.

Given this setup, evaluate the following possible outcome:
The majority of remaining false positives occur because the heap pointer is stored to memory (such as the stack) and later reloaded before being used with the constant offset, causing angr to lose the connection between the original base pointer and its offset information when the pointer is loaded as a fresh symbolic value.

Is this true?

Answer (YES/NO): NO